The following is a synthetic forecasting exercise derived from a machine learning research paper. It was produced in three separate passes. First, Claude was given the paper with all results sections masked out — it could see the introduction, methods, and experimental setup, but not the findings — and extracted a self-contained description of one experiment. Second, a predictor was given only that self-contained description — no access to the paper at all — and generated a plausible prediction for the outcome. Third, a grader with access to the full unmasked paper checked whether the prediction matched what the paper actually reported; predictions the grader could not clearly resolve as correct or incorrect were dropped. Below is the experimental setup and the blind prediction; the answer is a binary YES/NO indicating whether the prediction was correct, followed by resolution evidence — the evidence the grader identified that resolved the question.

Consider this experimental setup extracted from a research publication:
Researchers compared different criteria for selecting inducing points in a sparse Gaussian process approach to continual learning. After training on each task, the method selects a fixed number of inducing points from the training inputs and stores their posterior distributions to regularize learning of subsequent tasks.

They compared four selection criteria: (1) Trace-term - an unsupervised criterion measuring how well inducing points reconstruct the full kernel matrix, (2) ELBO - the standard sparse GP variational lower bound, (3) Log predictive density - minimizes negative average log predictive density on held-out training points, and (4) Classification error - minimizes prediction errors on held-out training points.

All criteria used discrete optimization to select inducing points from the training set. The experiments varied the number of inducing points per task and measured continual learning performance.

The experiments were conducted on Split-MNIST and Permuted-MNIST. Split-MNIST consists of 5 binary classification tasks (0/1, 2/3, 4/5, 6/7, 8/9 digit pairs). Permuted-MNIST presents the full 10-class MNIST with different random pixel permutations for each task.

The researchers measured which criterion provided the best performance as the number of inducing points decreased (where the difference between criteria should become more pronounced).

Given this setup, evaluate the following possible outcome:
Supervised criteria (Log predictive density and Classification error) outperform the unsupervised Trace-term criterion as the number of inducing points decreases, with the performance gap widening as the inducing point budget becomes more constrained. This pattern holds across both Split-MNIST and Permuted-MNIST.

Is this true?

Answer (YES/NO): NO